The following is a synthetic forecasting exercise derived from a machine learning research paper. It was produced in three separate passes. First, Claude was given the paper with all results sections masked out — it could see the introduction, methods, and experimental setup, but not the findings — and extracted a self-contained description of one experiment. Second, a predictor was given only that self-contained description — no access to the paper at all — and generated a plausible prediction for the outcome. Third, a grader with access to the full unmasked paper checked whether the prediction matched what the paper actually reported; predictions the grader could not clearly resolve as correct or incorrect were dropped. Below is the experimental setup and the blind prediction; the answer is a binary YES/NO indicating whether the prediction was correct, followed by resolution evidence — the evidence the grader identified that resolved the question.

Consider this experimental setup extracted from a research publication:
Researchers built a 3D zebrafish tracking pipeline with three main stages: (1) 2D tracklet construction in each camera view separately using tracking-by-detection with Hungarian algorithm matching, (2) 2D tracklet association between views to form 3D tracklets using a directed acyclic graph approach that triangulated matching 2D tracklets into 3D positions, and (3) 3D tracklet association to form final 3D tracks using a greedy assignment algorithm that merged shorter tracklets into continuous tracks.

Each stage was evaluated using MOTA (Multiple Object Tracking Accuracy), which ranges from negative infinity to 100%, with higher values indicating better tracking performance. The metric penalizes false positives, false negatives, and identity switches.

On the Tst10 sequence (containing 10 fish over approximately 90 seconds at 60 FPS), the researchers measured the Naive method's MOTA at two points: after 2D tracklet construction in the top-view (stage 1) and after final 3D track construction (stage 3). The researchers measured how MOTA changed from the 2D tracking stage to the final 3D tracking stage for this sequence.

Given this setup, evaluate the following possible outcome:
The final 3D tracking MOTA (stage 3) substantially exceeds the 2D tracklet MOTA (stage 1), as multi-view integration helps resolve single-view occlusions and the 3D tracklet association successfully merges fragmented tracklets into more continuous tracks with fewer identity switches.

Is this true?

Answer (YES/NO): NO